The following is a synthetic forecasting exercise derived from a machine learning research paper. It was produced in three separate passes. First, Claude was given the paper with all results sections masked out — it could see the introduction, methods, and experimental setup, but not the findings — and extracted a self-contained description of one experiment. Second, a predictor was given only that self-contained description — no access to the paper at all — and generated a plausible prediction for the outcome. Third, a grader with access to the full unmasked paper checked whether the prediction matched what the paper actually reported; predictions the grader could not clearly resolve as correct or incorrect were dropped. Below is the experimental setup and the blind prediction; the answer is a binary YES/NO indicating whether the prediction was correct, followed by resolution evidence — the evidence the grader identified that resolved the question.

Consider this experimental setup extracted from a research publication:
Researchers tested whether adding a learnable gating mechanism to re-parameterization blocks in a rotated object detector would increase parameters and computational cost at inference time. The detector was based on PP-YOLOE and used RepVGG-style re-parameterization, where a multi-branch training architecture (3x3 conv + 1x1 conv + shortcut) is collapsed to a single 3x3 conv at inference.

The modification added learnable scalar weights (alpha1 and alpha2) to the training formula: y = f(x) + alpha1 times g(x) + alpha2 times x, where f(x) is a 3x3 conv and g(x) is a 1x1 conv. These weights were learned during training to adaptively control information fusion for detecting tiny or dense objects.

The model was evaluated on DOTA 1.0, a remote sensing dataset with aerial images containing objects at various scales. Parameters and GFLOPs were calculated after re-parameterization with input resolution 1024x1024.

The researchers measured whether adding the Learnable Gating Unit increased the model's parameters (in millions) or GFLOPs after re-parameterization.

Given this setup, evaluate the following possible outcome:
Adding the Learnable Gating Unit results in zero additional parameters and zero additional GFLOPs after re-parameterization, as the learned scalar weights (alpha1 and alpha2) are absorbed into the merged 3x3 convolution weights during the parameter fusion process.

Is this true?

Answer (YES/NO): YES